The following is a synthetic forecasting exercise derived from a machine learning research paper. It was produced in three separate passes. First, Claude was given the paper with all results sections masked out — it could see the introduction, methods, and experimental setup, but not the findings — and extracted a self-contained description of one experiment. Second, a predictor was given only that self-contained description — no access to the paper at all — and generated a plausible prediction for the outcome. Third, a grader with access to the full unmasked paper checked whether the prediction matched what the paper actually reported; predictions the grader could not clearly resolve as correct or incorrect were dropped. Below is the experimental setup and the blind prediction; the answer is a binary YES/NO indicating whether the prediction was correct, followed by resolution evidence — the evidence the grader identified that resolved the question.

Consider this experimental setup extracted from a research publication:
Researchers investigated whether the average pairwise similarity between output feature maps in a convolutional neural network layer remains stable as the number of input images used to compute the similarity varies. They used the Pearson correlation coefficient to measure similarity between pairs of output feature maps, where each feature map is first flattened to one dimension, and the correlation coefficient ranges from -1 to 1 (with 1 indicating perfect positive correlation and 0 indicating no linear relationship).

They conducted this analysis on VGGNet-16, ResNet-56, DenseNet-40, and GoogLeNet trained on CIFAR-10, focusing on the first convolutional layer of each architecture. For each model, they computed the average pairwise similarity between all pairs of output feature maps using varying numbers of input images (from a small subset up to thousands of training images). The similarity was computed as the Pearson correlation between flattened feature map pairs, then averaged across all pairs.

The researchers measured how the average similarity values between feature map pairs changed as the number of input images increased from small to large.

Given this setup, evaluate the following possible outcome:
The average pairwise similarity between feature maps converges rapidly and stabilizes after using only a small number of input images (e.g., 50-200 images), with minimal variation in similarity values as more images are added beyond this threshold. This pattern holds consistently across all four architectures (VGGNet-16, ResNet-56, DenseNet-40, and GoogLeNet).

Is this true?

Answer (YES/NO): YES